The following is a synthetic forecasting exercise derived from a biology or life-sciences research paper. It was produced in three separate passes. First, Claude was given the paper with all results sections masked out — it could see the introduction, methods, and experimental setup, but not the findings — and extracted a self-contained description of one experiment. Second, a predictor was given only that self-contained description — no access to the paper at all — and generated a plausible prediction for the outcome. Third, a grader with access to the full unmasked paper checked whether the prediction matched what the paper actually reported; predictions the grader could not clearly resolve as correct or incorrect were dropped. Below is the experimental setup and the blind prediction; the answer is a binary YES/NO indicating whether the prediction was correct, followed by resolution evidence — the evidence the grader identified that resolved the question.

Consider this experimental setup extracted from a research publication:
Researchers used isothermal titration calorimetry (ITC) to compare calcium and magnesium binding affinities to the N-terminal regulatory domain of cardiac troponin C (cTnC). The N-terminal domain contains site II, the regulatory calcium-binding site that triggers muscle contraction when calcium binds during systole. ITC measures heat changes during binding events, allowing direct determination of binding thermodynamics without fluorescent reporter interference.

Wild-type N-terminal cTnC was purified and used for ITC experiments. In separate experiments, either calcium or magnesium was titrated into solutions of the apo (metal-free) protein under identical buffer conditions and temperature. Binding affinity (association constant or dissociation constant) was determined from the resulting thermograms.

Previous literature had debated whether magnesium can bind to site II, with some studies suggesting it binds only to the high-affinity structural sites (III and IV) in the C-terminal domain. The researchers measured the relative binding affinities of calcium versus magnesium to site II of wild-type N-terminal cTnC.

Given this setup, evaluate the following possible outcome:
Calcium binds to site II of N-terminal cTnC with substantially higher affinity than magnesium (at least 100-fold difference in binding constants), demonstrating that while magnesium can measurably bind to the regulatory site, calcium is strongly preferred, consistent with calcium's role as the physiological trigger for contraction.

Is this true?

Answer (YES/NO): NO